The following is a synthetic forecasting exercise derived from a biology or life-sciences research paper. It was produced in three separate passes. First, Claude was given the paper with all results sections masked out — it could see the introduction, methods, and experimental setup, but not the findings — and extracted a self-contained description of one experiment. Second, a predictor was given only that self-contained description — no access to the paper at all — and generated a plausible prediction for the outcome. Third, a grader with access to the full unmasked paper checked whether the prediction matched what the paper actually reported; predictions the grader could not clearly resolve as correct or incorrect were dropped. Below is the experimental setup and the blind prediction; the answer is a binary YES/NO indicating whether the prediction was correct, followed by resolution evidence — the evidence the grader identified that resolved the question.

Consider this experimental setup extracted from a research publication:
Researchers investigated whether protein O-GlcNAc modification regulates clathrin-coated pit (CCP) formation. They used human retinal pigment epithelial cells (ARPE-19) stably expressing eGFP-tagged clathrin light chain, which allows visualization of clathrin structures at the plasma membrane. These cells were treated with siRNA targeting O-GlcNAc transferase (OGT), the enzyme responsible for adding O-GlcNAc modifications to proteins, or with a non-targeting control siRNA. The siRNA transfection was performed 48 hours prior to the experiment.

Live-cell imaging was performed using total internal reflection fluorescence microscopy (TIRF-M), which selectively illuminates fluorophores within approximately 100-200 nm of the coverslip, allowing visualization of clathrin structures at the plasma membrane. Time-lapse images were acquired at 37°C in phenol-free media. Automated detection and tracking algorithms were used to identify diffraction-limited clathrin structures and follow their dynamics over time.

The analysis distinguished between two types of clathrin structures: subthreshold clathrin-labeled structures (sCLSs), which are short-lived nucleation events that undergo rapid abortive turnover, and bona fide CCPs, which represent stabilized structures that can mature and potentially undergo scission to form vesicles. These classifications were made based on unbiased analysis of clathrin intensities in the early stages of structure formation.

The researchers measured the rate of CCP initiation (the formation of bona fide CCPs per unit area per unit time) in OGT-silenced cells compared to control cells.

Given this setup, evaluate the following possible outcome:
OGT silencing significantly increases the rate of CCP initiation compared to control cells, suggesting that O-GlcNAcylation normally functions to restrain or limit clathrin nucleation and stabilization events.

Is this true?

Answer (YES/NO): YES